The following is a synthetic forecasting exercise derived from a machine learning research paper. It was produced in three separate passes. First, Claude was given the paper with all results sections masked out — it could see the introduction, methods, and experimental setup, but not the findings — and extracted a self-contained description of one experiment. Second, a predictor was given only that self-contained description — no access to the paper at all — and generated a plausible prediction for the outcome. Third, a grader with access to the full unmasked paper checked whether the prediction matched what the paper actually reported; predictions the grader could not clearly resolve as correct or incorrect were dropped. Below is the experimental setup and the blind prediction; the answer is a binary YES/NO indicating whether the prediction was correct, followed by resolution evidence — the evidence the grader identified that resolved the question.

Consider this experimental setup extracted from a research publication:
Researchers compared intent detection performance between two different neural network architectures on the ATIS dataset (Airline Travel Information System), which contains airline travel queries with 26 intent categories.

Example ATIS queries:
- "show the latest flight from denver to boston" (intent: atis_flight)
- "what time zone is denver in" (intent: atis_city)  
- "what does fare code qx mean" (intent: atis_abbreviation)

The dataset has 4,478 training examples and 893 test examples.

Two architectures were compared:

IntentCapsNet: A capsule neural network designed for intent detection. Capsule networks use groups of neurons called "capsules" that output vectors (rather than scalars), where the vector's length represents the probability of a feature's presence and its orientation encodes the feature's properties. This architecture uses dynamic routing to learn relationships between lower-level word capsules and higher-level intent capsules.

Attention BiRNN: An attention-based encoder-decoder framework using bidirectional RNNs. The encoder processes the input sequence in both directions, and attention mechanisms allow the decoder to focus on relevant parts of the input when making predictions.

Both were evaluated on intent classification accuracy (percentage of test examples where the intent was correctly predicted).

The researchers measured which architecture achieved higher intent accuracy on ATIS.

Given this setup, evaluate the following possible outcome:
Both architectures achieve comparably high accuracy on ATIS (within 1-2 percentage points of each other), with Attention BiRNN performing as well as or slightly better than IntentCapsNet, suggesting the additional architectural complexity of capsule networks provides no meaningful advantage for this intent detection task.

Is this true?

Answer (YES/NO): NO